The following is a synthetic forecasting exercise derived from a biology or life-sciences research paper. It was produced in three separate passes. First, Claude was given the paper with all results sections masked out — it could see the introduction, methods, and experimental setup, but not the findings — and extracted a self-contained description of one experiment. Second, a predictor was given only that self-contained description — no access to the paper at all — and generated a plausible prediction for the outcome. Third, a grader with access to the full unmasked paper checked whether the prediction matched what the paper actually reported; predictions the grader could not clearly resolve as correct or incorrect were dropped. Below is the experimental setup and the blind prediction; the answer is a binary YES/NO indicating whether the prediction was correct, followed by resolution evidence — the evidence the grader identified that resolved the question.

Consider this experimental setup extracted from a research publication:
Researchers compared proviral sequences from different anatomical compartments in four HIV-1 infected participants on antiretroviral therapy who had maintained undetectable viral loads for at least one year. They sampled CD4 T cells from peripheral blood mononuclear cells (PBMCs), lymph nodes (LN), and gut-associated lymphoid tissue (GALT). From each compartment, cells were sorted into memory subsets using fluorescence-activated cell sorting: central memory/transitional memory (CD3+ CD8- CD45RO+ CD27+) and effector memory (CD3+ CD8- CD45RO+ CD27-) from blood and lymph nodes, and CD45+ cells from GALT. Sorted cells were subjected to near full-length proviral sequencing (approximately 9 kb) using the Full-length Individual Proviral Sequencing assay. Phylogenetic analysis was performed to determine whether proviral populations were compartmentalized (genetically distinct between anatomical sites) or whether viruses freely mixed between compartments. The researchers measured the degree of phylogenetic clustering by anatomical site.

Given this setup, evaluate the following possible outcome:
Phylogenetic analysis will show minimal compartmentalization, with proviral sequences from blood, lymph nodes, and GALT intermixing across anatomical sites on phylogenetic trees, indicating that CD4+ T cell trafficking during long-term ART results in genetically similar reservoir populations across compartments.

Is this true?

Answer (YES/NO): YES